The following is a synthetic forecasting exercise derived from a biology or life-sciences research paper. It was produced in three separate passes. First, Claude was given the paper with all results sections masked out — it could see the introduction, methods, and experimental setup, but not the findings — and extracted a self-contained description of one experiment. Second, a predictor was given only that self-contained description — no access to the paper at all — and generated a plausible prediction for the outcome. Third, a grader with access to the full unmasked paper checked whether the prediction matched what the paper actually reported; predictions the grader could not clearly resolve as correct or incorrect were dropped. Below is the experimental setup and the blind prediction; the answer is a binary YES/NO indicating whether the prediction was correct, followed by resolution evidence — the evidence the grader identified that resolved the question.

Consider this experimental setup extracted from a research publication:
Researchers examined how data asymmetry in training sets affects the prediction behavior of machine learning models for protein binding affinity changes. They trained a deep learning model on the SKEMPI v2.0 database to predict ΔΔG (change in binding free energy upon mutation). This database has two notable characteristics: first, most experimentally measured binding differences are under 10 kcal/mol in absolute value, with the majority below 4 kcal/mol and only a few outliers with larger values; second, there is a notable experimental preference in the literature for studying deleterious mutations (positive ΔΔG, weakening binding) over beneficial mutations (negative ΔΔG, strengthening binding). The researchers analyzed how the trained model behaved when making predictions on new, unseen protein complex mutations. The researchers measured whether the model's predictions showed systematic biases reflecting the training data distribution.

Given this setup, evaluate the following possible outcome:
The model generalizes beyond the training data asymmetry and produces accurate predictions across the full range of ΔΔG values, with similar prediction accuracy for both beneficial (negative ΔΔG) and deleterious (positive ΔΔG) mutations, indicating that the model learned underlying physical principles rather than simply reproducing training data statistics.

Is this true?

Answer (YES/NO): NO